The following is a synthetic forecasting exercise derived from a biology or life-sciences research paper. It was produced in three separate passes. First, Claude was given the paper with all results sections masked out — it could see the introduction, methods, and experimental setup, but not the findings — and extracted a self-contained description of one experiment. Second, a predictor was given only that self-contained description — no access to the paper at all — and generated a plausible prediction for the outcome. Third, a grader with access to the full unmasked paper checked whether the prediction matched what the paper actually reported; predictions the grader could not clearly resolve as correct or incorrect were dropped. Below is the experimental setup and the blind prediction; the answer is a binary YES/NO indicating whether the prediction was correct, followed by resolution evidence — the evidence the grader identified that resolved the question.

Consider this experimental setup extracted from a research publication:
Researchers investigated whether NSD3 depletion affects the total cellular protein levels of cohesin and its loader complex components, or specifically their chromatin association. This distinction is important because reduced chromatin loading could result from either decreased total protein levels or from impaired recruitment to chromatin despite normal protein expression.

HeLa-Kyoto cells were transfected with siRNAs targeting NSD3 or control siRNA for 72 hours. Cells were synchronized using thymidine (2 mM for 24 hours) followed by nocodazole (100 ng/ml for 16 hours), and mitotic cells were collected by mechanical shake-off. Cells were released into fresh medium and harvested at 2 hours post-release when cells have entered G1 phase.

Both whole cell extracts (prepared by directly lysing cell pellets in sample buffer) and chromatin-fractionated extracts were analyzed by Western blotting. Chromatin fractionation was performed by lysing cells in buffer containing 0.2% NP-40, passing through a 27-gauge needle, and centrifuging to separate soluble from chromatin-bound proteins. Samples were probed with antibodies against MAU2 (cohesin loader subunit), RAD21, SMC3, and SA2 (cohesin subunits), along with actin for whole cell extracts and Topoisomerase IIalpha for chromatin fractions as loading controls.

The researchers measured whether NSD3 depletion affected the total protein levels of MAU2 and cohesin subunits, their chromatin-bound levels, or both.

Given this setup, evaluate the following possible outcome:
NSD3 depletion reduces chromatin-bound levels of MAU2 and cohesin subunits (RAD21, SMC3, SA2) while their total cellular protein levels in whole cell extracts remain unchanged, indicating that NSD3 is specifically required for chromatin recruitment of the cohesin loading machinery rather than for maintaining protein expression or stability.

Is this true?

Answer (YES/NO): YES